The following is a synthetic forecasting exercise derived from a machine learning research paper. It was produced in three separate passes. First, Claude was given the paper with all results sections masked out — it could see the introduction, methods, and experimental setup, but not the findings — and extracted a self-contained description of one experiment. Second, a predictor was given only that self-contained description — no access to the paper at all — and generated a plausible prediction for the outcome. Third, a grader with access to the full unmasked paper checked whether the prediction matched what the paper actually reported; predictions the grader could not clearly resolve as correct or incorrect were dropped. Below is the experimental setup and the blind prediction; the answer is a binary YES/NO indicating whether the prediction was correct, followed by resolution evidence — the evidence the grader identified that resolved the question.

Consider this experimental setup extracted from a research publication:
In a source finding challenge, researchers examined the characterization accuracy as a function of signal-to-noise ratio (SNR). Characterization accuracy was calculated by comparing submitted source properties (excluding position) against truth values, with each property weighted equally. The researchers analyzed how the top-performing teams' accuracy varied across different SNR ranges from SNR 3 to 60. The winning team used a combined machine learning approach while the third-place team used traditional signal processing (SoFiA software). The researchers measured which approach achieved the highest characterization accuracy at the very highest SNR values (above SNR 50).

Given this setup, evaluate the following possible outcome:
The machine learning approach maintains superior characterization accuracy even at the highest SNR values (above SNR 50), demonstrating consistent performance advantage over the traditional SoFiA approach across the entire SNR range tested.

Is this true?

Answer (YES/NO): NO